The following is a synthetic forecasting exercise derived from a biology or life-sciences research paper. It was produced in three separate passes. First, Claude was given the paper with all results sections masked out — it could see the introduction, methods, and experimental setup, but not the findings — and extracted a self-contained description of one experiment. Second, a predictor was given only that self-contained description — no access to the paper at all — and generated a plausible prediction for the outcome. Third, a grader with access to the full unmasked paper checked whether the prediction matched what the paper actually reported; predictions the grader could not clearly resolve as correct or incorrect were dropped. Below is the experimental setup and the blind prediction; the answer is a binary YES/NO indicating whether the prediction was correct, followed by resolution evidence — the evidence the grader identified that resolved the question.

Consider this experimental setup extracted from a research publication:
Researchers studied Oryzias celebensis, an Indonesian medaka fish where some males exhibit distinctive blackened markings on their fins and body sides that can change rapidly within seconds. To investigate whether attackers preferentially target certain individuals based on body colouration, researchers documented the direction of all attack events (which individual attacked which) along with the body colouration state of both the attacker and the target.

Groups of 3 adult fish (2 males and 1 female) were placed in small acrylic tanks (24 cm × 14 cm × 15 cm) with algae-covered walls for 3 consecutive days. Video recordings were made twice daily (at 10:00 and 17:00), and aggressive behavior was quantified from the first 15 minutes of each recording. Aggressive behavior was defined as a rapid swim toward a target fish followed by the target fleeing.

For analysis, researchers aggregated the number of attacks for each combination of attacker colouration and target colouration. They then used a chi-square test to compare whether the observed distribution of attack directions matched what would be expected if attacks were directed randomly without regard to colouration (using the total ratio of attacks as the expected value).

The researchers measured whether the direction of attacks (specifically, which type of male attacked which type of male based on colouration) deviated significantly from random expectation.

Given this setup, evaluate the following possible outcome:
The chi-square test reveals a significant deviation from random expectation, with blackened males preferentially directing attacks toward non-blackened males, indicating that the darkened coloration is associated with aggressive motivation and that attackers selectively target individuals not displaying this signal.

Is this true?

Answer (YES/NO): NO